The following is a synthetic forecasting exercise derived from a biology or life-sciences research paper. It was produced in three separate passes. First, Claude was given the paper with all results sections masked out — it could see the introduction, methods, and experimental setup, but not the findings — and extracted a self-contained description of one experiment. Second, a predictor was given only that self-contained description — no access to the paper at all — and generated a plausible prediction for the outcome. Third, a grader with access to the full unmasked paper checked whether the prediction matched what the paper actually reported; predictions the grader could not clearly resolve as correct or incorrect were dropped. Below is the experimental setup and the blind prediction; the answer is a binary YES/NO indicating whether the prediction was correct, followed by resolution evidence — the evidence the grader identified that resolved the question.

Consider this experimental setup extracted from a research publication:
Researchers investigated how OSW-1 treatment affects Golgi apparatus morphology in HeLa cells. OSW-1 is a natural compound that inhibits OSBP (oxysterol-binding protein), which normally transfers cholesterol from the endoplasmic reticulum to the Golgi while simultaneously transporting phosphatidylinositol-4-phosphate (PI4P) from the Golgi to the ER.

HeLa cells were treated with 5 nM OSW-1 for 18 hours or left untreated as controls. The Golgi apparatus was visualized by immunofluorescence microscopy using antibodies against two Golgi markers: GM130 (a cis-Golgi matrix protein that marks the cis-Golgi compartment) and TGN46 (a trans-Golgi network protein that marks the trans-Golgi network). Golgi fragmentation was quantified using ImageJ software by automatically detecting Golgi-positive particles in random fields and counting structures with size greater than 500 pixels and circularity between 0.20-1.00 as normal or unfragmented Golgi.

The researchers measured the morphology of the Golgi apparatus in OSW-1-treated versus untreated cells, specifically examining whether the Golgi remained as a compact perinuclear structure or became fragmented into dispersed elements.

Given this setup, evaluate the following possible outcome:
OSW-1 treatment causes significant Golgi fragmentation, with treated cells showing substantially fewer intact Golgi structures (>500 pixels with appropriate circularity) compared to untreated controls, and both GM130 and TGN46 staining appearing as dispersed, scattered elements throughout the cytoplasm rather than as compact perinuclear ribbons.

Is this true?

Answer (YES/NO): YES